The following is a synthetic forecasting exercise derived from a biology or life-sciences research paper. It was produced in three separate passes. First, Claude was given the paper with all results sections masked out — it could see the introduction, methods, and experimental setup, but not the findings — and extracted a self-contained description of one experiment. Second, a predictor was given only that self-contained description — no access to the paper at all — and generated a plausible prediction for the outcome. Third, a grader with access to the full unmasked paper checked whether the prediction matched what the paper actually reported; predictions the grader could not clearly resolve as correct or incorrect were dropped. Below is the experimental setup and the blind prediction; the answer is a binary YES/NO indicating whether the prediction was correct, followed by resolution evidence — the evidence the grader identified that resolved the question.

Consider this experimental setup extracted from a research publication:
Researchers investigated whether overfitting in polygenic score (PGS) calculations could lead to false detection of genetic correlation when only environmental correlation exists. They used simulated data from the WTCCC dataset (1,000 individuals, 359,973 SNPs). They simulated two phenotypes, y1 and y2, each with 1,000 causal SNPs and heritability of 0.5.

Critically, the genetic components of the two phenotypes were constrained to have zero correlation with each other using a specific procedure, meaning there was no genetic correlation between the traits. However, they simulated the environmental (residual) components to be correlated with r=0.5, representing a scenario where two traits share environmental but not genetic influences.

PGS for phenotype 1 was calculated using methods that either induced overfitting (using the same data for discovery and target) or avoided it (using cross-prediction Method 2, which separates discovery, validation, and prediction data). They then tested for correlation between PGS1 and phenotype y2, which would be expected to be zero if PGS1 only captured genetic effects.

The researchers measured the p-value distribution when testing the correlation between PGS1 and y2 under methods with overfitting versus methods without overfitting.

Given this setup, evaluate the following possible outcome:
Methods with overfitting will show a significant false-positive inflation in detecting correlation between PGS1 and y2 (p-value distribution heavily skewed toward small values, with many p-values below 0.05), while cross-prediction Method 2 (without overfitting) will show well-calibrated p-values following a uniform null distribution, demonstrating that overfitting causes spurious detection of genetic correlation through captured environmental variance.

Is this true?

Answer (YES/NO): YES